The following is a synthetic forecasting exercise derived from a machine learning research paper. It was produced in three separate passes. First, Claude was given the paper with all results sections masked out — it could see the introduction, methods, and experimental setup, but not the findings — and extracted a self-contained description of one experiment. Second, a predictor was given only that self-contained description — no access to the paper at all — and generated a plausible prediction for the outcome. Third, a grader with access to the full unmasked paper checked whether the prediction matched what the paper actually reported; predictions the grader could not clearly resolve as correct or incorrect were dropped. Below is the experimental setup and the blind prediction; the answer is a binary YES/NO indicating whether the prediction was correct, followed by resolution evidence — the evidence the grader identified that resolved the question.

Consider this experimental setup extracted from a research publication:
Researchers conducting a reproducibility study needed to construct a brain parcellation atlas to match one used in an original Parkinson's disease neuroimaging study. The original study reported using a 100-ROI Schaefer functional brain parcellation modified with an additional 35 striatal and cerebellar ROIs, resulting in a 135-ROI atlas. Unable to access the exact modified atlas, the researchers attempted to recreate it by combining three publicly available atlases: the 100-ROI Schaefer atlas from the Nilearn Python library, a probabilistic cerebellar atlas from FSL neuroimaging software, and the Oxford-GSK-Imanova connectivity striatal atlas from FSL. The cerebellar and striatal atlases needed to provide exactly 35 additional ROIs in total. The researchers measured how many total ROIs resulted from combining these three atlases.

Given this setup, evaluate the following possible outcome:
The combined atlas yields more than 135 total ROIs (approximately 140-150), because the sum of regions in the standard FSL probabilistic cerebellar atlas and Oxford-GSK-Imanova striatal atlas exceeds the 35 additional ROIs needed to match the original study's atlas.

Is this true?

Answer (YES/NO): NO